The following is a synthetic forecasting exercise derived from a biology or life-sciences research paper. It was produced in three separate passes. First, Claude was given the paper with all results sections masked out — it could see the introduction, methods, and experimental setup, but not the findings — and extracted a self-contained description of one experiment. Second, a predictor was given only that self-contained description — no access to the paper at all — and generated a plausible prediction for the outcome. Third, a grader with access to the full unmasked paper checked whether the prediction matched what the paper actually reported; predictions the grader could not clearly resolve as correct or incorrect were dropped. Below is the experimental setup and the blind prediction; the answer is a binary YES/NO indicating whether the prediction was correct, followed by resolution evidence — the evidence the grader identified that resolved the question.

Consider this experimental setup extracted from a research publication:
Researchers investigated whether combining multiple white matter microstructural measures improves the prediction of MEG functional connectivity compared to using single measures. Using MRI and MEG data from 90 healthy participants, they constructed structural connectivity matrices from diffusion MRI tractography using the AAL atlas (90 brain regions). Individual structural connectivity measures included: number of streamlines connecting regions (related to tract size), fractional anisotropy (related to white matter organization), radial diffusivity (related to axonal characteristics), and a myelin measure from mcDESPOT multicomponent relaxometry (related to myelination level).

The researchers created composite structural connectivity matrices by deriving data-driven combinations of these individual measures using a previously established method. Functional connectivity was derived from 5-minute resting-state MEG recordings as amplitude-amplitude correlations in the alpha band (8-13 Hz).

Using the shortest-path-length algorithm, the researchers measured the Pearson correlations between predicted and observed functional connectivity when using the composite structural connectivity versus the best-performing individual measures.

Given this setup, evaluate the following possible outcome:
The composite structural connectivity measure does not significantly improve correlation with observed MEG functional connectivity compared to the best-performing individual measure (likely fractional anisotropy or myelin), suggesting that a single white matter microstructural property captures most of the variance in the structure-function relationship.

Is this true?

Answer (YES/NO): NO